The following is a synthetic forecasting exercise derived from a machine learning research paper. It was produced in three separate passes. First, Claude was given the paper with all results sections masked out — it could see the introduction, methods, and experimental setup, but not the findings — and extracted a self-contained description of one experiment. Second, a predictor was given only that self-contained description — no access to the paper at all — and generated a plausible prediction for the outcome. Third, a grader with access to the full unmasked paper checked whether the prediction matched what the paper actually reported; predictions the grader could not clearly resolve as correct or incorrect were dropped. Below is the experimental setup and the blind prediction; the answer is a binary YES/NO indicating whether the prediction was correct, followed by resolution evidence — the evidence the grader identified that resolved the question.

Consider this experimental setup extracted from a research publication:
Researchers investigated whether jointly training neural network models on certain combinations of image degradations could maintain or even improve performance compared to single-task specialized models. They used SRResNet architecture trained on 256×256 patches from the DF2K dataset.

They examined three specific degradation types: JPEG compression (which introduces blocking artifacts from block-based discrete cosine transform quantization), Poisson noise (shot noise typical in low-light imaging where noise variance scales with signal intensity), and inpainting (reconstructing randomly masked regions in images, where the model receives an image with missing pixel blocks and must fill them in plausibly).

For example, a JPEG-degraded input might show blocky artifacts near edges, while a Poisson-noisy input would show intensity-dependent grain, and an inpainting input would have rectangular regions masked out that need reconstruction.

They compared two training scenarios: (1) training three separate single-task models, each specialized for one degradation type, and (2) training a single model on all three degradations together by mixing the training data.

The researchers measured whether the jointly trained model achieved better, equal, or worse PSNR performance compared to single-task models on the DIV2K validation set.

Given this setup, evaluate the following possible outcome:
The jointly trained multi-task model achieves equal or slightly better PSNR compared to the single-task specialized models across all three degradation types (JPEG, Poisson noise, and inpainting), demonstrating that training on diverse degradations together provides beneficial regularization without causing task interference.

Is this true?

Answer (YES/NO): YES